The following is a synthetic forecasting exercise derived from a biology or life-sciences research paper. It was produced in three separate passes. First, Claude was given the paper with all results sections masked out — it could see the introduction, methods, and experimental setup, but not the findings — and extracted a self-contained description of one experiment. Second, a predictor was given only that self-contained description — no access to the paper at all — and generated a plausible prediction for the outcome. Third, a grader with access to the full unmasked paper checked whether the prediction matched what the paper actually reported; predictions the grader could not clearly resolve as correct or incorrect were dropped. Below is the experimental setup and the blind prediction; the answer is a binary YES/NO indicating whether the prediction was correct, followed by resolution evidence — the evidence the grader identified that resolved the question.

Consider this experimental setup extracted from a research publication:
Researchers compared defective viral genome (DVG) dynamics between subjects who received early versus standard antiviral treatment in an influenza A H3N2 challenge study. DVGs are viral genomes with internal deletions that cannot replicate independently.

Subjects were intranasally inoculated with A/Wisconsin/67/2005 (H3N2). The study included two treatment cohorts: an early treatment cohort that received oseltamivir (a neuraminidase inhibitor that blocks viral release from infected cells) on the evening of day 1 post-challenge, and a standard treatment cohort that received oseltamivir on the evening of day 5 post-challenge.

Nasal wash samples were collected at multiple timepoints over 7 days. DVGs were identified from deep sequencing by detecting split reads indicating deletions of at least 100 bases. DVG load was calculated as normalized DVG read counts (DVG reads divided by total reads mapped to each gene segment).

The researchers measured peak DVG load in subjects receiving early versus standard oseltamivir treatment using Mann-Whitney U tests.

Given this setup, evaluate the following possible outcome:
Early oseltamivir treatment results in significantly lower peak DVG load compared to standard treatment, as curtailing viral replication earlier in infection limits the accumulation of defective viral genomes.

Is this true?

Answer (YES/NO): NO